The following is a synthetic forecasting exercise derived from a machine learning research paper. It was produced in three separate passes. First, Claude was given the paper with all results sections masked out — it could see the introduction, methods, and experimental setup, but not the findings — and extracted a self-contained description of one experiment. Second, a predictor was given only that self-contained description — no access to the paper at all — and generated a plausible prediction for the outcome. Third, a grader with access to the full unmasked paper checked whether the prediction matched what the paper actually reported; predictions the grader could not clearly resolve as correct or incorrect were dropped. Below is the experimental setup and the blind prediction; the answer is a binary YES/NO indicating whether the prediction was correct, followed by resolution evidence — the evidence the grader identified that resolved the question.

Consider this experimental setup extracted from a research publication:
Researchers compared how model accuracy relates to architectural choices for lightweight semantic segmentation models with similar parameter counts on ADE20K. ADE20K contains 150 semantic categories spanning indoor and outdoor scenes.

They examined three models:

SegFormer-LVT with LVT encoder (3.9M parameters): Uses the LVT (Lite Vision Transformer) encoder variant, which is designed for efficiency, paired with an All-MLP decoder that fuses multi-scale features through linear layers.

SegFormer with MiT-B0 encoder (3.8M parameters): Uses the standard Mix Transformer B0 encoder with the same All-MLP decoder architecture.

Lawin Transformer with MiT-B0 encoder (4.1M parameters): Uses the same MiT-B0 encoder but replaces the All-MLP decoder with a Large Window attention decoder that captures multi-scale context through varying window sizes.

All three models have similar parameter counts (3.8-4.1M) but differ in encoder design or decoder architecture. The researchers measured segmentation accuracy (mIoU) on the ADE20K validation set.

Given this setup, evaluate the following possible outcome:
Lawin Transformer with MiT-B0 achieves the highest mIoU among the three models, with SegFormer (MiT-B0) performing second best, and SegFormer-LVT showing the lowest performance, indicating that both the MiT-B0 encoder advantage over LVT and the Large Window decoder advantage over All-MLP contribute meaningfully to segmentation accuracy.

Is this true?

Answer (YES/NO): NO